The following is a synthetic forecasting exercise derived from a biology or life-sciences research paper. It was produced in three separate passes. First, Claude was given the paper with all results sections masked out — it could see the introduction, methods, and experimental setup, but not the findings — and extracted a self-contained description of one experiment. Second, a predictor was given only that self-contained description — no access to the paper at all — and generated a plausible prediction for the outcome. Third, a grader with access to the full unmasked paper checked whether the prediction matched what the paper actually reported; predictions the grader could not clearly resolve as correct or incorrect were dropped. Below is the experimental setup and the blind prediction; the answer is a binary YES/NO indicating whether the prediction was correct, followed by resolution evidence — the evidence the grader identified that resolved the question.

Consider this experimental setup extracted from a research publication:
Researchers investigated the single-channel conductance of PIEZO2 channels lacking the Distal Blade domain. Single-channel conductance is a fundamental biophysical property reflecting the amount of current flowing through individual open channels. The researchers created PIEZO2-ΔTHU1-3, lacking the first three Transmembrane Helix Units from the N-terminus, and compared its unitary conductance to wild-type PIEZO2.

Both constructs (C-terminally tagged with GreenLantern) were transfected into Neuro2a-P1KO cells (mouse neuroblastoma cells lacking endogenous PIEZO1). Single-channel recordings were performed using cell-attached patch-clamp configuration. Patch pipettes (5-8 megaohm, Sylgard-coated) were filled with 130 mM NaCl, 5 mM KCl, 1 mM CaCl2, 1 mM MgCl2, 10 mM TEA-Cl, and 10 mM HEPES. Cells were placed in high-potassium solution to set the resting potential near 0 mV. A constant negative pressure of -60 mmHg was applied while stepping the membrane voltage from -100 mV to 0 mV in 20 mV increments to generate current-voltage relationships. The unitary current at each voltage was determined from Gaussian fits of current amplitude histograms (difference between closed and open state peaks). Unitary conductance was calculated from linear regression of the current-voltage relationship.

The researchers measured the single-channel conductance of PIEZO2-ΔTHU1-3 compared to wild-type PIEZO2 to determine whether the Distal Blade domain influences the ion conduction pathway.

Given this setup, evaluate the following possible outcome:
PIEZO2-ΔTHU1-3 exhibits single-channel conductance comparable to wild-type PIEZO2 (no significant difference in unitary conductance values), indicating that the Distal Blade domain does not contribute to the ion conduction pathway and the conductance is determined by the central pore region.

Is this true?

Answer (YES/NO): YES